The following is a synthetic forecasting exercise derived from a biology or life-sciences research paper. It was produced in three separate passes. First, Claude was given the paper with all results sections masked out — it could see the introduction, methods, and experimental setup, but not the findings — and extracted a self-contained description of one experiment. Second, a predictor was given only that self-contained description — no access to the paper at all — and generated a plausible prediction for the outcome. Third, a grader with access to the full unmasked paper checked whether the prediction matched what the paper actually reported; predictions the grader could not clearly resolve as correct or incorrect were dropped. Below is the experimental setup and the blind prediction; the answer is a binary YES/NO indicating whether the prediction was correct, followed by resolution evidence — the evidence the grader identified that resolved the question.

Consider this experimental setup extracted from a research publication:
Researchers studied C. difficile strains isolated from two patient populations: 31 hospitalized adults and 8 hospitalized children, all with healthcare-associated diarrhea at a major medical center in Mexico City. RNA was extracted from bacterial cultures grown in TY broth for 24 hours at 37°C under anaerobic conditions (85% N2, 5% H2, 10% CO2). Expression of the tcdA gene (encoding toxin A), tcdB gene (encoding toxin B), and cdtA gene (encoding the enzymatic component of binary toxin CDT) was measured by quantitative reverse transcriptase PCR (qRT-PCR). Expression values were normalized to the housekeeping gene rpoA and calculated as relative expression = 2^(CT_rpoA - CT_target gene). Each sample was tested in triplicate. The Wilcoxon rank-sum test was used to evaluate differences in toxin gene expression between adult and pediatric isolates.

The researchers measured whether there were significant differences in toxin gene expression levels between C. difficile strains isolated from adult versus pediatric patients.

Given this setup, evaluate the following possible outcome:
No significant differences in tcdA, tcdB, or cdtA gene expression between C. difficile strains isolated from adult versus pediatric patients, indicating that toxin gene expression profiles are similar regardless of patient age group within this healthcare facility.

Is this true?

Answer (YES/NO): NO